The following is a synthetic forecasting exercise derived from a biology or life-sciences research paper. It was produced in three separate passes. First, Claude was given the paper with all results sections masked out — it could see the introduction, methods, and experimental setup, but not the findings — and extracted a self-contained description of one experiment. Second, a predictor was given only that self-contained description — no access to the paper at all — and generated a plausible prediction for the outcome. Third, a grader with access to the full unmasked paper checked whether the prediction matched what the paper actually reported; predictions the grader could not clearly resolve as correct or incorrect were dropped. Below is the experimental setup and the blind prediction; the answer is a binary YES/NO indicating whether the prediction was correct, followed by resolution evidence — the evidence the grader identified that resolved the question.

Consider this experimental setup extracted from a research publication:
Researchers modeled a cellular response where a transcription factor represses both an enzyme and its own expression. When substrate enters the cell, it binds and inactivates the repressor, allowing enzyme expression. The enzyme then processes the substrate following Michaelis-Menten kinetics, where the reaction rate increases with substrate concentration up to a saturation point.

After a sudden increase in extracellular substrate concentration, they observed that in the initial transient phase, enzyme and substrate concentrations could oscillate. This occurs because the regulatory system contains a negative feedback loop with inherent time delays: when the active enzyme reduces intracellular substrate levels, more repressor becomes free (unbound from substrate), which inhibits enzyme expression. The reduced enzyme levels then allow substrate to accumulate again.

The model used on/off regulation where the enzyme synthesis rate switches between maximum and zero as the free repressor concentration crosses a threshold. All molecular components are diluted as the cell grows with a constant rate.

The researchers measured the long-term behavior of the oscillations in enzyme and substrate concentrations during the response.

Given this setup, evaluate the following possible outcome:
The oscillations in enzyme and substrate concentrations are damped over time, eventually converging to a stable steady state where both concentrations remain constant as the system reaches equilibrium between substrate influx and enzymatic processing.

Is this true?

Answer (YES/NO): YES